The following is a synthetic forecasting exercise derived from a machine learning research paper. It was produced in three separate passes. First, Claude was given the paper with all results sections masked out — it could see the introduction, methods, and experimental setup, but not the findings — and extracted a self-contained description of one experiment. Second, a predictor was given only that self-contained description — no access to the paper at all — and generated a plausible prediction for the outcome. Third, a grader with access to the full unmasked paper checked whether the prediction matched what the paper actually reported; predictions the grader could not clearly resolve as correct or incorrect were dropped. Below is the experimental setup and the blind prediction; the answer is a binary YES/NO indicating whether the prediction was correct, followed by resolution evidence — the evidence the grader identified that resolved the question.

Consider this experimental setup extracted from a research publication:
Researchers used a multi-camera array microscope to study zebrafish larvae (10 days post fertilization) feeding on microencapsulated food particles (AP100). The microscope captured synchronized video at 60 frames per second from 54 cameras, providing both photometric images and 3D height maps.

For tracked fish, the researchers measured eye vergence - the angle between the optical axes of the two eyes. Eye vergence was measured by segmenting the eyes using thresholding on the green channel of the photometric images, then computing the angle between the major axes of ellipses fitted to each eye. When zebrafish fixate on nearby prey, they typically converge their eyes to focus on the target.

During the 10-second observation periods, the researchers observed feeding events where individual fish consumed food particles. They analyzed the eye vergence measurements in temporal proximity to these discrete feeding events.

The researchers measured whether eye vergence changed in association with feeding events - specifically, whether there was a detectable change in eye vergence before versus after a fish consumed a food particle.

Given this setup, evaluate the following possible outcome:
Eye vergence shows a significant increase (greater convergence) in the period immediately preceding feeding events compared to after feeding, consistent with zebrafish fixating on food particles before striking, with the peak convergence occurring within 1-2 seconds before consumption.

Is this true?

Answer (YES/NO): YES